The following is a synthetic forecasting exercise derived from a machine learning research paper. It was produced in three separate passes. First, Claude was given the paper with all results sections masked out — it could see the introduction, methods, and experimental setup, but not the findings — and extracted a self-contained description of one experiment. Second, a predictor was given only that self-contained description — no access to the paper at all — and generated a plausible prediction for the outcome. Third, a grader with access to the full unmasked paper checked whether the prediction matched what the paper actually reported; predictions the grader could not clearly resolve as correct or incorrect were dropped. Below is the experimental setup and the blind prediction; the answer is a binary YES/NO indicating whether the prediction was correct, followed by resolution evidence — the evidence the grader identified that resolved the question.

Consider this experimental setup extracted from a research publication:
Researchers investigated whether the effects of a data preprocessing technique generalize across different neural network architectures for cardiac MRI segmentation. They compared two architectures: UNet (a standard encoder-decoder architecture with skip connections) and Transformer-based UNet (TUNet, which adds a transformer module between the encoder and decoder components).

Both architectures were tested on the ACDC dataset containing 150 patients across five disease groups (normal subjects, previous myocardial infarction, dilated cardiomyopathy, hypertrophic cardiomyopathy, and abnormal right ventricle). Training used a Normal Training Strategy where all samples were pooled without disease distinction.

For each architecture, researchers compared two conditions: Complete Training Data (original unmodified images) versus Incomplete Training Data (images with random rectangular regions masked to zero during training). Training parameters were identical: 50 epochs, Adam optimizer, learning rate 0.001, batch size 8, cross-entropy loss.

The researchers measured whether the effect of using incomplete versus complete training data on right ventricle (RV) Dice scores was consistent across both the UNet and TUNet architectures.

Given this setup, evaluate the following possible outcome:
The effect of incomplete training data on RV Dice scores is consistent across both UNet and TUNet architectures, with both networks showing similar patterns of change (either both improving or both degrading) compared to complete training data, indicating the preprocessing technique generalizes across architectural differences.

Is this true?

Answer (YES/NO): YES